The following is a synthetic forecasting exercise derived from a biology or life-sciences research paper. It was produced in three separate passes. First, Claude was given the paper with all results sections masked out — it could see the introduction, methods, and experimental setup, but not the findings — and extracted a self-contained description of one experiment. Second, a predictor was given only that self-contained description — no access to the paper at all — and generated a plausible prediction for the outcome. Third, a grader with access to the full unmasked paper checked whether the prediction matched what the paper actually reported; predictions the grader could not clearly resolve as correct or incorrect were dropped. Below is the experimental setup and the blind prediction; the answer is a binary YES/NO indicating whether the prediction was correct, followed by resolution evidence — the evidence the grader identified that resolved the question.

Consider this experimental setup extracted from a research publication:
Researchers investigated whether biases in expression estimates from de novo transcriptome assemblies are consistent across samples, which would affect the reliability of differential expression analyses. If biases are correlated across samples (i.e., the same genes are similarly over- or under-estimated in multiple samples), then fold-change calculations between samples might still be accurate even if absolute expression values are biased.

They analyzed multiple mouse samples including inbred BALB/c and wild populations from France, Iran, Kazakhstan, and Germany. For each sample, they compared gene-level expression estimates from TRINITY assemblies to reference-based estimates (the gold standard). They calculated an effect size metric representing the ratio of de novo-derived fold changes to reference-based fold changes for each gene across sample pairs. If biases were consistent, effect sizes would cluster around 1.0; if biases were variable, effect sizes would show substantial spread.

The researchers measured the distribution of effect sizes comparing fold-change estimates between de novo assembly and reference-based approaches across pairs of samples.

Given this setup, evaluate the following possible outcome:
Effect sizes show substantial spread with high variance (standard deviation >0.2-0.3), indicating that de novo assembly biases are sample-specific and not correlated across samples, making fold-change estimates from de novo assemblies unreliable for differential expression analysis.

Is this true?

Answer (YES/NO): NO